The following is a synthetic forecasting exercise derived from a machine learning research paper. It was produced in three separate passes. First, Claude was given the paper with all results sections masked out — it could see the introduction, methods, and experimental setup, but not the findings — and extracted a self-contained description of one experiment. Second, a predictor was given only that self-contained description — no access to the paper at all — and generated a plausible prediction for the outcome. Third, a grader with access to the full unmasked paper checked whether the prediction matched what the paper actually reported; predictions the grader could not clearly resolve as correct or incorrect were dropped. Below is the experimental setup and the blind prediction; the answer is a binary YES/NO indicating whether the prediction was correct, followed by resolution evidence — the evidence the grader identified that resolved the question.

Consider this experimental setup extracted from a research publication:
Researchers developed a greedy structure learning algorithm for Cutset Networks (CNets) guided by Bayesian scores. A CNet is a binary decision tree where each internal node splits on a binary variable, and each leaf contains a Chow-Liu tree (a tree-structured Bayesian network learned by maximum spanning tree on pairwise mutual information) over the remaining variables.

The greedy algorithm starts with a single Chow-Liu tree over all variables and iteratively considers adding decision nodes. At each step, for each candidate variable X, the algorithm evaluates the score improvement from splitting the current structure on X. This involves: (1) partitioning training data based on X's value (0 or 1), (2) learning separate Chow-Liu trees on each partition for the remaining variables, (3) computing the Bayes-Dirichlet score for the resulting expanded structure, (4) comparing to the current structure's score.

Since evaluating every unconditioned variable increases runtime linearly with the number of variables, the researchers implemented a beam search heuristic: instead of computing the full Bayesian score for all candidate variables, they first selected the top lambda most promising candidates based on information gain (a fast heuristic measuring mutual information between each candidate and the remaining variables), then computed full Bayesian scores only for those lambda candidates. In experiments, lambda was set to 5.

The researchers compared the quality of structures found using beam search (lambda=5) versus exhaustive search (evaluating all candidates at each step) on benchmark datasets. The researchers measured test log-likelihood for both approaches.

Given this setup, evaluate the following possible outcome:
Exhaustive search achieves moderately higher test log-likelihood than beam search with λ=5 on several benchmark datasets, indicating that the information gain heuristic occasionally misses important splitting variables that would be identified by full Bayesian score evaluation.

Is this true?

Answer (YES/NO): NO